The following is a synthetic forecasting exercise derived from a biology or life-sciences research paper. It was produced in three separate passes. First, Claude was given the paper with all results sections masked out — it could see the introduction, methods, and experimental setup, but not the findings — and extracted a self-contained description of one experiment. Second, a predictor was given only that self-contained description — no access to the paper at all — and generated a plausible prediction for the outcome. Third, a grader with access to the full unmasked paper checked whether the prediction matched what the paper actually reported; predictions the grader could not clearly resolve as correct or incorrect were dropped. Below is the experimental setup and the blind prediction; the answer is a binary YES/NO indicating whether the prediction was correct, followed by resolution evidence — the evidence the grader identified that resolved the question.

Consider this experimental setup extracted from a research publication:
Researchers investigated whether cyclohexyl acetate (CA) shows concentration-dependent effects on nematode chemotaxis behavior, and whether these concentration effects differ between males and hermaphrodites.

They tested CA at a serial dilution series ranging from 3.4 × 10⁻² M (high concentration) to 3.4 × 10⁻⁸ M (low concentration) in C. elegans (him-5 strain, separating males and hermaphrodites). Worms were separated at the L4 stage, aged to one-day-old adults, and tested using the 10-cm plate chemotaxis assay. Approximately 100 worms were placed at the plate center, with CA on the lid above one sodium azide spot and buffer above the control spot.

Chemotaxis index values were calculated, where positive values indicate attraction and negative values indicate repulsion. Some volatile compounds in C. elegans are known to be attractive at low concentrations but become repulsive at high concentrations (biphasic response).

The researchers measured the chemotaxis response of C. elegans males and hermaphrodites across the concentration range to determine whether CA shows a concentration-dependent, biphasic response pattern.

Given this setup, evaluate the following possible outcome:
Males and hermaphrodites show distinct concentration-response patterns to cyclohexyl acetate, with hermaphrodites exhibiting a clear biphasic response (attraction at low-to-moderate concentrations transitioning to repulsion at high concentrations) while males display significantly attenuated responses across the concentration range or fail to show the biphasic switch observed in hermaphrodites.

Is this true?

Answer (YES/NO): NO